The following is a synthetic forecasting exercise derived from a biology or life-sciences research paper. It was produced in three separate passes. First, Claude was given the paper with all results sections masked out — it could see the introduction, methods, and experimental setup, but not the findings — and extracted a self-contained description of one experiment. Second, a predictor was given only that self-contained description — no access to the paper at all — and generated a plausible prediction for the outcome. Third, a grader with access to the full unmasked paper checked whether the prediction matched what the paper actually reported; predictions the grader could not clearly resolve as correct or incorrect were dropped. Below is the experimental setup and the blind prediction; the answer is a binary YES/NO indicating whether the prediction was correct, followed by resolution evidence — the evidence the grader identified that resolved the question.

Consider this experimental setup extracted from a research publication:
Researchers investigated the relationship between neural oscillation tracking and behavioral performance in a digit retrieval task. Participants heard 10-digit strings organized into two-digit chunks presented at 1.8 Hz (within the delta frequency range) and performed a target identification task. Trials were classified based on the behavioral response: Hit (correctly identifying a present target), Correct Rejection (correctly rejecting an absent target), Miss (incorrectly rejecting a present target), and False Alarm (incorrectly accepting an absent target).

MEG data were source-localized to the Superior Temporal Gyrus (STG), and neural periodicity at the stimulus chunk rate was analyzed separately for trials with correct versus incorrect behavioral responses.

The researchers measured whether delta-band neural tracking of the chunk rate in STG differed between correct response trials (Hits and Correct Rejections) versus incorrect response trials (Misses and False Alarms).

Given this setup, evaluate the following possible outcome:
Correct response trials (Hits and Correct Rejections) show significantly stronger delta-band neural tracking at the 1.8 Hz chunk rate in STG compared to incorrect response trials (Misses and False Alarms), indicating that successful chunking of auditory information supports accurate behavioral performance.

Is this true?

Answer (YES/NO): YES